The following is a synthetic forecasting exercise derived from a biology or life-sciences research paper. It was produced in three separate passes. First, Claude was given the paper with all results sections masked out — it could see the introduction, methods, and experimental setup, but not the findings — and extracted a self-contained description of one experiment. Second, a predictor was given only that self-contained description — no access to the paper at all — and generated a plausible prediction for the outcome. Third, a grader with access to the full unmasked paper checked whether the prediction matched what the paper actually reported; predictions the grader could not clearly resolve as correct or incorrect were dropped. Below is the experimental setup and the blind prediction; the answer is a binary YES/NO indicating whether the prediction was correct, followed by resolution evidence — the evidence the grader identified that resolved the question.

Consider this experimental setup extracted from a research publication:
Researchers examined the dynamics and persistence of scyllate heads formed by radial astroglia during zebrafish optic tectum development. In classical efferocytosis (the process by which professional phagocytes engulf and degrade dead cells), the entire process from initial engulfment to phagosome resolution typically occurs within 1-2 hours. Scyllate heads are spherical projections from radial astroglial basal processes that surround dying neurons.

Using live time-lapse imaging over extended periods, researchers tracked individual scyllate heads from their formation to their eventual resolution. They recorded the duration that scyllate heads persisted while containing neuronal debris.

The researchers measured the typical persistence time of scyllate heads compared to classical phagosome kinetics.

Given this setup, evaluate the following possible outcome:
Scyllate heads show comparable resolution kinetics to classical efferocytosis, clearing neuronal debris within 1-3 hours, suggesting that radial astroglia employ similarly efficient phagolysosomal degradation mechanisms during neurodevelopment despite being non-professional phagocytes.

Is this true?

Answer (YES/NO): NO